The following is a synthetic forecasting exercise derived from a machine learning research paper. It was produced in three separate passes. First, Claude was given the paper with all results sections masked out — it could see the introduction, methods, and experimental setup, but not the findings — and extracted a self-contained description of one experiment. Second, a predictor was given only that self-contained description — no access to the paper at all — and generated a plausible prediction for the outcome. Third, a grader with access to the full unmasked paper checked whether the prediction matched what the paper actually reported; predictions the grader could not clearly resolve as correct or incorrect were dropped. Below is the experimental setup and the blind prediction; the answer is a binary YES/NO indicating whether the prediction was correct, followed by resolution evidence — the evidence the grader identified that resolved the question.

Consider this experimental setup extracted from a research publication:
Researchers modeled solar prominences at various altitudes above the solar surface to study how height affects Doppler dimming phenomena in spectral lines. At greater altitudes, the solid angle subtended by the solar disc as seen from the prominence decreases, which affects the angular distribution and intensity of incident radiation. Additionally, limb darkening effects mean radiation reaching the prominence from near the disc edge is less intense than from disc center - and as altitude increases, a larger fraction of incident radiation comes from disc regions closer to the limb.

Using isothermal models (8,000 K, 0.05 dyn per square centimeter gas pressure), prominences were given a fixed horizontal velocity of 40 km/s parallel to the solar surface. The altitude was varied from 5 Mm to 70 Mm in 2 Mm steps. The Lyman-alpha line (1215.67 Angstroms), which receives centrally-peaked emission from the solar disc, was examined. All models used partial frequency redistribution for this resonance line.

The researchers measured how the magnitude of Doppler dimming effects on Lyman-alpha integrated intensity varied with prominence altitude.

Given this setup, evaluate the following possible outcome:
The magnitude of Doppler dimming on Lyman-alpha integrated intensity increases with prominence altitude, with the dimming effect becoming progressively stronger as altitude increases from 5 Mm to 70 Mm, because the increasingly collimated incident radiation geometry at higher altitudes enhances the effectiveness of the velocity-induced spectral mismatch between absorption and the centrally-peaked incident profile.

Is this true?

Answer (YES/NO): NO